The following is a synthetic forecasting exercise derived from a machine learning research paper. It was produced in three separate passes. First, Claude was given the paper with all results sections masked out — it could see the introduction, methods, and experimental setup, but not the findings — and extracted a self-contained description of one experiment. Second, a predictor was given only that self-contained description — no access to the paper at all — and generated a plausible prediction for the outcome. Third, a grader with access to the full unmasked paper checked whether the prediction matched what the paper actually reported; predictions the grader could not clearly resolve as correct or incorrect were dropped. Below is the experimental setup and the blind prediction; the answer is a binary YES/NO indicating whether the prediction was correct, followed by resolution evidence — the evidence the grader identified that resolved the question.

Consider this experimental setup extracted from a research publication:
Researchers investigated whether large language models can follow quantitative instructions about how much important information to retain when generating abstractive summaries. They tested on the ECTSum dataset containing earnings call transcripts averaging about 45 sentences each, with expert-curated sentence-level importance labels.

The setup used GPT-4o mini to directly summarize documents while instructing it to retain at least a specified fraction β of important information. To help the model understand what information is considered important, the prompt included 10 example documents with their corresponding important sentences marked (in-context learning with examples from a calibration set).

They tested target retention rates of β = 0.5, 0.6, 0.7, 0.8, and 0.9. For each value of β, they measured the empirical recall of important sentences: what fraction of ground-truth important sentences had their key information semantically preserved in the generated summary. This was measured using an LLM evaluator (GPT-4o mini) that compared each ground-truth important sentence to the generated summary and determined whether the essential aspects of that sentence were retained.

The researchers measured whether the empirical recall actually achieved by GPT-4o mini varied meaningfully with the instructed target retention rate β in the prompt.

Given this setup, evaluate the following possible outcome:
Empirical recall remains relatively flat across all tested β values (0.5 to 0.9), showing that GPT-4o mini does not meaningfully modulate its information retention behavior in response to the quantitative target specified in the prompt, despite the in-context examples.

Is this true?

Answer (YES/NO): NO